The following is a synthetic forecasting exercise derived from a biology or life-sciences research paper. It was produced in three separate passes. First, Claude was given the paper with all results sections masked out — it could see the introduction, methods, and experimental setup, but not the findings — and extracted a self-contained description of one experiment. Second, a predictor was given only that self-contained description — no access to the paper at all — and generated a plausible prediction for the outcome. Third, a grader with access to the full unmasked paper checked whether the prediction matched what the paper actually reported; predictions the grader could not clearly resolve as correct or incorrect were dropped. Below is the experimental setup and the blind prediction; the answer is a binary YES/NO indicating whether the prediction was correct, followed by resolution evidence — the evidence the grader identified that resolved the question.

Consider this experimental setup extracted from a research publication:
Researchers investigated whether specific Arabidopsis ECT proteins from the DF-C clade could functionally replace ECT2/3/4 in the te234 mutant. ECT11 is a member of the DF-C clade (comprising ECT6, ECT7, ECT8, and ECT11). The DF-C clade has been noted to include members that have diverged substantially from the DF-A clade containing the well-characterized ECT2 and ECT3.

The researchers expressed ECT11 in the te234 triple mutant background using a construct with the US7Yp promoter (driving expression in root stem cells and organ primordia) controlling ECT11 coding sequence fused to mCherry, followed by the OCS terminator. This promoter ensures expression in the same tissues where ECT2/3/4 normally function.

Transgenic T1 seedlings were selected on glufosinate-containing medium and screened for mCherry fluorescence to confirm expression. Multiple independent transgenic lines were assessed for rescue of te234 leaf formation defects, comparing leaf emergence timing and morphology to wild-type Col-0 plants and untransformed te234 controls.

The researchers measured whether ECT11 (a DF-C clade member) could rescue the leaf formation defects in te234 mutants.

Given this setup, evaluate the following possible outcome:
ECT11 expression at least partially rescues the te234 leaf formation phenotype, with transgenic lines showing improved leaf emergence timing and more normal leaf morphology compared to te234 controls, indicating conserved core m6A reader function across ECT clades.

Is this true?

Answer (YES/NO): NO